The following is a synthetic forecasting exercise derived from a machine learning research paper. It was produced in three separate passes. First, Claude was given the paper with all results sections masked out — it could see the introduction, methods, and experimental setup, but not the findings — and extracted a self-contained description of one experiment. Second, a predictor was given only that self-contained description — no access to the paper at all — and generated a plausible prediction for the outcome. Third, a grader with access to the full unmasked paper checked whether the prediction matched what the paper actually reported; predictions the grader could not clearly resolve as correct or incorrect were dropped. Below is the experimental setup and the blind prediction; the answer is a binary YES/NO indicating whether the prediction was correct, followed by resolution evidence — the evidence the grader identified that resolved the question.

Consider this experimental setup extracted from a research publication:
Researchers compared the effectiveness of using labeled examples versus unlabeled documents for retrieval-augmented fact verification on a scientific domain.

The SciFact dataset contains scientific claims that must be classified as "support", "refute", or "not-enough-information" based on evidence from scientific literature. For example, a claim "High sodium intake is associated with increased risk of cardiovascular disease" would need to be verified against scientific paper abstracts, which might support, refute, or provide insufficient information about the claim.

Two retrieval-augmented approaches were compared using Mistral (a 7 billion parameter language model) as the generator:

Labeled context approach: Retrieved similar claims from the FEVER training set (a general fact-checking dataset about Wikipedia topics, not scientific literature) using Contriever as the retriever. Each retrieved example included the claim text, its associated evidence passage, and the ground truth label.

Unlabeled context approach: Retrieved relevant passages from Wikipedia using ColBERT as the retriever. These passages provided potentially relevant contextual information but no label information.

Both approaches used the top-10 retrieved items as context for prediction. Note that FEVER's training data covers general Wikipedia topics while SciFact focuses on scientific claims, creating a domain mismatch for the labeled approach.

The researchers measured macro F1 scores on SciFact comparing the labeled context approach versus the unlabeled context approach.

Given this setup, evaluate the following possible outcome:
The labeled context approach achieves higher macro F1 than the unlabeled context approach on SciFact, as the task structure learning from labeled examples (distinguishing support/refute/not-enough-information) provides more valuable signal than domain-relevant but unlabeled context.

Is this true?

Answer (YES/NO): NO